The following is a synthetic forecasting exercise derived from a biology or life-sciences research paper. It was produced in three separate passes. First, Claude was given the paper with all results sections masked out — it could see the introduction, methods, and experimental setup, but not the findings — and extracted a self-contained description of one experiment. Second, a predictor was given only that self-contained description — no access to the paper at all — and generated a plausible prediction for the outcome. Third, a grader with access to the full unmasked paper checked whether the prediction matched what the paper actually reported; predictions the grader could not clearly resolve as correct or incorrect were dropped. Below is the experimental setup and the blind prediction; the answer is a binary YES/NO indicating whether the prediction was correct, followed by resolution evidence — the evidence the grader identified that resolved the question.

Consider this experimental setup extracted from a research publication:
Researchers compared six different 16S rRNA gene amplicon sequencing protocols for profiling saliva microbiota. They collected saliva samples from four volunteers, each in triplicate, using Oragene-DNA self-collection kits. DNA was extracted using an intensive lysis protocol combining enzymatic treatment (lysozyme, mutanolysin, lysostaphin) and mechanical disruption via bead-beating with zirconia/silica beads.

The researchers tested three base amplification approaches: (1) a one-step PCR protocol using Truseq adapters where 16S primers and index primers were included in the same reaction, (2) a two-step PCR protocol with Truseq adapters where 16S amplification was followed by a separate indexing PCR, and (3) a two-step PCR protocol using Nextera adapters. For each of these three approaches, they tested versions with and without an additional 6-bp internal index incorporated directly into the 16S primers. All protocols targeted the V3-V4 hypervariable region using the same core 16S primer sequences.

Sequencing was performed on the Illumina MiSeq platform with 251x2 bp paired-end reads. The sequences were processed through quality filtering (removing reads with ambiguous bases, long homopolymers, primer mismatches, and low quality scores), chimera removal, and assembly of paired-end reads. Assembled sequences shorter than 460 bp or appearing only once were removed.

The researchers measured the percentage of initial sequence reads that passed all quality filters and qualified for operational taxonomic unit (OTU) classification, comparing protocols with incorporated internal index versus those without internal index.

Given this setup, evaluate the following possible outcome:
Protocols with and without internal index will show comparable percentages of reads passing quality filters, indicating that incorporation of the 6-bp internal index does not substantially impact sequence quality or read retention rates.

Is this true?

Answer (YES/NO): NO